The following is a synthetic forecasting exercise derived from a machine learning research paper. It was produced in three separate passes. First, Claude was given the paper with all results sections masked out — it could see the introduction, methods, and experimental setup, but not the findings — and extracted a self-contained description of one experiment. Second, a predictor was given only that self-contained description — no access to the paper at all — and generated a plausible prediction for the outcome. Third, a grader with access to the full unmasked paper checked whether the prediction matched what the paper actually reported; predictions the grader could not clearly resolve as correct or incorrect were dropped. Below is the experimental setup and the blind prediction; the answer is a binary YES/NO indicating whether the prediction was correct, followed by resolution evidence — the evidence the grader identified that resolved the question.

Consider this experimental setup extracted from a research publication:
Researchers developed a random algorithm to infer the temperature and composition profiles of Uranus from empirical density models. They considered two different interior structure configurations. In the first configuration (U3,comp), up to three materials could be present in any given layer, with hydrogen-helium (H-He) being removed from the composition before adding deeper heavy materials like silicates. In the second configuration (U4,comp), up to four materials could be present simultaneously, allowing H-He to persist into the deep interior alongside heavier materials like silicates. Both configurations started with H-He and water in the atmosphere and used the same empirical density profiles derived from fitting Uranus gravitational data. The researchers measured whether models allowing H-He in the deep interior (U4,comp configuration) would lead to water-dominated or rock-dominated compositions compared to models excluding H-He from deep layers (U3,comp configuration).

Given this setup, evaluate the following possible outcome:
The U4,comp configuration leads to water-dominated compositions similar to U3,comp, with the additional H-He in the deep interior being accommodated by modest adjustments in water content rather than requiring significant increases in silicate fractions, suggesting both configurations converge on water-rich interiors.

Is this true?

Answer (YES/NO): NO